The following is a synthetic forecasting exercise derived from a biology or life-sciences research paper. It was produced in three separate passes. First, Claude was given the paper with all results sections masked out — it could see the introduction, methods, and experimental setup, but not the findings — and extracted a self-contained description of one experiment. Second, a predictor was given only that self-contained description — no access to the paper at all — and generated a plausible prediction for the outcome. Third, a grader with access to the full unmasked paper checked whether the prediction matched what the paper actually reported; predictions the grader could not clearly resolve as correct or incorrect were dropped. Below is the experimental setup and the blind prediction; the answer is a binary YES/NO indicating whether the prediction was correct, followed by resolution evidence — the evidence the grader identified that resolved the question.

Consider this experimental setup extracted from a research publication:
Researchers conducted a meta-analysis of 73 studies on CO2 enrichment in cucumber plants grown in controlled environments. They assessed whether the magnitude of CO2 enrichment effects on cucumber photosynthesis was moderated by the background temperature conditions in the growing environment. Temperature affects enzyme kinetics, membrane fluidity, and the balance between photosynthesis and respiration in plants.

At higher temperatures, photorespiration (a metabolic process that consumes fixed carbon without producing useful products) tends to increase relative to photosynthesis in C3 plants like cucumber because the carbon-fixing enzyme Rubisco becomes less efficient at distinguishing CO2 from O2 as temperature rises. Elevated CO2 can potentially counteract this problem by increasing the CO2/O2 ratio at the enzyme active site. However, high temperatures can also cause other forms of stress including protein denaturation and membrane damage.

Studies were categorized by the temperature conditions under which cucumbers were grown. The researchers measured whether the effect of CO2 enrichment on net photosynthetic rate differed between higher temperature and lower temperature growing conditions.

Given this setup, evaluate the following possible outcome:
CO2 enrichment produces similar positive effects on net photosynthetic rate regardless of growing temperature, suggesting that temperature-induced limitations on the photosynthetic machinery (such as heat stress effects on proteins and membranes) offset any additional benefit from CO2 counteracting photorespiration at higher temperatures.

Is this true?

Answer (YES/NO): NO